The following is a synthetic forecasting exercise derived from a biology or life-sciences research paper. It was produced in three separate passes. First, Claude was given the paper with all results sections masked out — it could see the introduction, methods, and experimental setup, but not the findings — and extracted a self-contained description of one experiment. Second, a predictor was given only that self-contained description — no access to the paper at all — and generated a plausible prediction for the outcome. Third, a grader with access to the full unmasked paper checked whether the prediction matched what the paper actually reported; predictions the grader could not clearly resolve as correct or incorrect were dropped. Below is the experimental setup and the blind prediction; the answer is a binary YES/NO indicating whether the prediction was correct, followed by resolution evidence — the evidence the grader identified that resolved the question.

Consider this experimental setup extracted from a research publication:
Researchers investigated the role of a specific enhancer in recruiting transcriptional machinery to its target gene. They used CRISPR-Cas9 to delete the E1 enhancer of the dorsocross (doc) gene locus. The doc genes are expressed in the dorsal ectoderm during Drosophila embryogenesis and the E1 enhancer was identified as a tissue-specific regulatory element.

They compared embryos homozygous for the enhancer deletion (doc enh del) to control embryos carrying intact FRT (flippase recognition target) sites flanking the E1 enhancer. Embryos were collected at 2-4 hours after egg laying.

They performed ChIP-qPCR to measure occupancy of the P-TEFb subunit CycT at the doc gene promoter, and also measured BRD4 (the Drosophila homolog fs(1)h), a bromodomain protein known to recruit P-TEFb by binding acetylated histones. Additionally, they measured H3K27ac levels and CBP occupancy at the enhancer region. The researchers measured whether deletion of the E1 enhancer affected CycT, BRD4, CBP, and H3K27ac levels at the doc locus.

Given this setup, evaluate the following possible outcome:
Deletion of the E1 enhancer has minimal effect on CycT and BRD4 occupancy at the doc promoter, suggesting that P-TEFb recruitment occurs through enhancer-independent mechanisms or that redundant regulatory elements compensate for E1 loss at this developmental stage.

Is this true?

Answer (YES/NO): NO